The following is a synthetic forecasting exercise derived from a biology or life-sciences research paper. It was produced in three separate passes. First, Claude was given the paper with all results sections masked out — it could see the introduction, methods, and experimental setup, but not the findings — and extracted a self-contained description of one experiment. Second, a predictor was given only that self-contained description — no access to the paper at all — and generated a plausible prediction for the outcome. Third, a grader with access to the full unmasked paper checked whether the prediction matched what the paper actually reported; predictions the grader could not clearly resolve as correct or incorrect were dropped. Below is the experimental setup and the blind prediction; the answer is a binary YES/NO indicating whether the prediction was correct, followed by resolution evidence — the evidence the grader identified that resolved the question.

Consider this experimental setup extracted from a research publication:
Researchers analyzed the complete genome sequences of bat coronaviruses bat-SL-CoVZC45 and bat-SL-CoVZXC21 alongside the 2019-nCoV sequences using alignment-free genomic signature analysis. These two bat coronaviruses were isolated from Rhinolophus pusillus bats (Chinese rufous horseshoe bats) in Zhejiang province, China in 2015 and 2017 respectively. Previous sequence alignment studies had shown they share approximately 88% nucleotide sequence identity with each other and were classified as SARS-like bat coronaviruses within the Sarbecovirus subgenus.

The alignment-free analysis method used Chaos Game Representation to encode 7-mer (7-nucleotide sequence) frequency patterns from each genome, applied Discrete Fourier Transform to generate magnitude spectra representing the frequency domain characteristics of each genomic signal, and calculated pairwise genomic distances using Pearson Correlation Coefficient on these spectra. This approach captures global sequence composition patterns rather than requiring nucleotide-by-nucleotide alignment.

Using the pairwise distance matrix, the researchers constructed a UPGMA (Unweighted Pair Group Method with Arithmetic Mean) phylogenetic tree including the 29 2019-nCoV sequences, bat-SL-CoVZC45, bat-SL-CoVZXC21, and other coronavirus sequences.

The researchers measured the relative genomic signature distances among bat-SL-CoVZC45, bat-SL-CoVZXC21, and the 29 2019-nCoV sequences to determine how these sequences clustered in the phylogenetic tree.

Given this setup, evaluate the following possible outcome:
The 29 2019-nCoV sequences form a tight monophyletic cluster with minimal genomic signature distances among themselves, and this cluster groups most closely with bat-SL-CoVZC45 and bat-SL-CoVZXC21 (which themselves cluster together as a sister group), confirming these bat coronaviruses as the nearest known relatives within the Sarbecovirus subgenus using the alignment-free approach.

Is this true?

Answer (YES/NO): NO